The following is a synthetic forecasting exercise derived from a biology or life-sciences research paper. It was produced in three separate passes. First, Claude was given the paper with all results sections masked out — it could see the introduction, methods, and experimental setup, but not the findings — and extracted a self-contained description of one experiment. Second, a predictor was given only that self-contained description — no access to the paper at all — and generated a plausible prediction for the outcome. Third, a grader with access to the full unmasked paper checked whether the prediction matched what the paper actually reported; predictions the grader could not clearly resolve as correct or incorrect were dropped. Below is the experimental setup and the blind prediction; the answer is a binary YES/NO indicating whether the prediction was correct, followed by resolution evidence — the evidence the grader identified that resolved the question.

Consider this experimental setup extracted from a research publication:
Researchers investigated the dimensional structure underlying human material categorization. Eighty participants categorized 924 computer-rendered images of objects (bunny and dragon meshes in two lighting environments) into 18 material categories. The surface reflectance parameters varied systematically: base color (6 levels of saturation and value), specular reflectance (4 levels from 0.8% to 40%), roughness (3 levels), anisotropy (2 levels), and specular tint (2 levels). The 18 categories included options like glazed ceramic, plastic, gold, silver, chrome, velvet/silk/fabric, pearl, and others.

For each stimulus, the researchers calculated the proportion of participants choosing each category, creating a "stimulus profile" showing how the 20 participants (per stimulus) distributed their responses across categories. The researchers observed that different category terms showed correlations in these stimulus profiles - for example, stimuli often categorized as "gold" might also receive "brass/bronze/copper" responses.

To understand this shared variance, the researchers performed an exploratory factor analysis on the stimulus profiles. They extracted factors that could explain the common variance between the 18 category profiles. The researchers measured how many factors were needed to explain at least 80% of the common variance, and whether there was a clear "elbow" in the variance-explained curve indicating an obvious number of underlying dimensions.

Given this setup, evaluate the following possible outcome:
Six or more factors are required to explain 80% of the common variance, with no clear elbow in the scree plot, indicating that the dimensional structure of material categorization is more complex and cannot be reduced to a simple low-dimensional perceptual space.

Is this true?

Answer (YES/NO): YES